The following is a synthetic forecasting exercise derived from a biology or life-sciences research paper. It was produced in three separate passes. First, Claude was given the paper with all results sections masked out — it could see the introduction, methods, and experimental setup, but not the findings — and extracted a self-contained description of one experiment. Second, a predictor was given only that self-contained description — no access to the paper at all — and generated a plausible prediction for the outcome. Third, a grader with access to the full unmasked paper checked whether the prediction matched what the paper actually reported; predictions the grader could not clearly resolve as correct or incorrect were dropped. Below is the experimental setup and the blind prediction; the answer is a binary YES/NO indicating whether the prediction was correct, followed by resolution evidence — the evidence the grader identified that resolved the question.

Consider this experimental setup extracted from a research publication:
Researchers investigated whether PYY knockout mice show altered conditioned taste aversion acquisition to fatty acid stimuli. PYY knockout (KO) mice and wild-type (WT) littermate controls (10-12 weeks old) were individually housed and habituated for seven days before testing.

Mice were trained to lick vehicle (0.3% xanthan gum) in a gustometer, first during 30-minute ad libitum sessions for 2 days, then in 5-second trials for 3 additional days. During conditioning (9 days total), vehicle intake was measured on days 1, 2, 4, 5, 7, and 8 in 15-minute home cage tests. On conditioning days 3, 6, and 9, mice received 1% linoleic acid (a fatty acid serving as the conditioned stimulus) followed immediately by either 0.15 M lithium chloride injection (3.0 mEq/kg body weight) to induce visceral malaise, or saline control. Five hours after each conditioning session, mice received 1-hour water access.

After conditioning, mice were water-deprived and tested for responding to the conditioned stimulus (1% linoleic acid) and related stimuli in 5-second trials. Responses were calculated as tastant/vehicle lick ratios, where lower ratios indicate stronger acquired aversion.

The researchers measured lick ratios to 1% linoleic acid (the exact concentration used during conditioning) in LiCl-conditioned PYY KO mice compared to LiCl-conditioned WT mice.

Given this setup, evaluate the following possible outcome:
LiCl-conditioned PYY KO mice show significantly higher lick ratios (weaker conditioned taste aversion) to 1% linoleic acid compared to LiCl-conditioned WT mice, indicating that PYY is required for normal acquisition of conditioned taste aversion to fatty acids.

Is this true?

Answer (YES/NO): YES